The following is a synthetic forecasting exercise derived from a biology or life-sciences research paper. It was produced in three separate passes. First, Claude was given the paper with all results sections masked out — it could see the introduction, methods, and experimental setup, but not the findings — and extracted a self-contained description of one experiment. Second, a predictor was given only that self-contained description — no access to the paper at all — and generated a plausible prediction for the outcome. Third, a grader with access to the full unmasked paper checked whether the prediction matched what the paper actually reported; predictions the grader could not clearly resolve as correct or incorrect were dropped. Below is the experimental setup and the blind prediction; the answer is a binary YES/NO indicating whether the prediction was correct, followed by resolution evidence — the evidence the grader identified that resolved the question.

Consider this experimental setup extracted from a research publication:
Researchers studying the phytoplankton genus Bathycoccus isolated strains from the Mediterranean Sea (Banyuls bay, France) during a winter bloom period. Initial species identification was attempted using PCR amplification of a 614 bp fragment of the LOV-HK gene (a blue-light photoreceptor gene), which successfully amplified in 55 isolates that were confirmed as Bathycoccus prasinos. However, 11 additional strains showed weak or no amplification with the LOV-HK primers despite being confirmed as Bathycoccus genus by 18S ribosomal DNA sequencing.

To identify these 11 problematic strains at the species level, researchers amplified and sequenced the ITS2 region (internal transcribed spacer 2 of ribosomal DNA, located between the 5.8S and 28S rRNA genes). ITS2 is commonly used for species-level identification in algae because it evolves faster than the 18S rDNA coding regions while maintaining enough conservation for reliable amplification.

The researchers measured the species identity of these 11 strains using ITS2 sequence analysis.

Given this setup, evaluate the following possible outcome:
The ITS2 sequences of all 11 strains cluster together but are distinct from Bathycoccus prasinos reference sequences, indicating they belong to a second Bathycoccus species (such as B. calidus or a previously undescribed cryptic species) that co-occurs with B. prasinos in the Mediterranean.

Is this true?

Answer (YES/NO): YES